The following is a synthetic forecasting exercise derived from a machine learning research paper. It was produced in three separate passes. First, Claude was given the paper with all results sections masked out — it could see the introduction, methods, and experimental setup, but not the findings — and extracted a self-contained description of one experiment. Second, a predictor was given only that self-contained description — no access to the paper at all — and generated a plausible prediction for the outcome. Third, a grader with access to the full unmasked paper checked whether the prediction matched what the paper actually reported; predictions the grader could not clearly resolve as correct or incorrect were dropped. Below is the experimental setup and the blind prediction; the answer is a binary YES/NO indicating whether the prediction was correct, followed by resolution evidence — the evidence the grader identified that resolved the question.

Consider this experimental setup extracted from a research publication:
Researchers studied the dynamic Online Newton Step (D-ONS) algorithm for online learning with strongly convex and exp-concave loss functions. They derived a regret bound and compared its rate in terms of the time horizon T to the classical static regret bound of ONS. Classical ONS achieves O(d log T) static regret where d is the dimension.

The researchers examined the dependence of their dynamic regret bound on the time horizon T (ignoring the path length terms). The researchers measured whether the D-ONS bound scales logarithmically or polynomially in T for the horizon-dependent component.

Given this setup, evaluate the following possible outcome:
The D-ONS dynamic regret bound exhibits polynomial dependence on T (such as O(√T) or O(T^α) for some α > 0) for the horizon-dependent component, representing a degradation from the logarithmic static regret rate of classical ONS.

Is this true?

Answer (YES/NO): NO